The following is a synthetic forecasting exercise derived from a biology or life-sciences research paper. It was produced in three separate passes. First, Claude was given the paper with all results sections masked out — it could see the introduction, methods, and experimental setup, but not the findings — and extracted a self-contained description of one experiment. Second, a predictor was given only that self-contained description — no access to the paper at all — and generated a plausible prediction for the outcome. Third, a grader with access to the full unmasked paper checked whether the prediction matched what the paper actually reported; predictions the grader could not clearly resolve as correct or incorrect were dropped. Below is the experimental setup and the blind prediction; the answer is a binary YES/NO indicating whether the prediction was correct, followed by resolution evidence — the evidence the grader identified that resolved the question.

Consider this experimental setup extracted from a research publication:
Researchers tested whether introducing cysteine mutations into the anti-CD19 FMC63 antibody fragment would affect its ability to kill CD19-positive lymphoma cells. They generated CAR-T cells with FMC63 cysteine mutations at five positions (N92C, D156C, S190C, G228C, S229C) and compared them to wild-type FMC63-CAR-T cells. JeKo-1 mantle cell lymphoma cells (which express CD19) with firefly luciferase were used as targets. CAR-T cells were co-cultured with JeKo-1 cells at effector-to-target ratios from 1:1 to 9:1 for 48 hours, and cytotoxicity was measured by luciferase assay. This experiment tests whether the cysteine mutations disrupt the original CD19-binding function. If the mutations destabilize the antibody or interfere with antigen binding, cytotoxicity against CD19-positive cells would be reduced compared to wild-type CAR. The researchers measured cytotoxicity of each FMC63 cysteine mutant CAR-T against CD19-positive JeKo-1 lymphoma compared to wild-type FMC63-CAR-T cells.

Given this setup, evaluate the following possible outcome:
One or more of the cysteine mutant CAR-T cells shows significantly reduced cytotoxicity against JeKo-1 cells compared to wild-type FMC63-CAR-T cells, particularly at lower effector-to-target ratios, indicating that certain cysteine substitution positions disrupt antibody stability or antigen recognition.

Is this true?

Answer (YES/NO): NO